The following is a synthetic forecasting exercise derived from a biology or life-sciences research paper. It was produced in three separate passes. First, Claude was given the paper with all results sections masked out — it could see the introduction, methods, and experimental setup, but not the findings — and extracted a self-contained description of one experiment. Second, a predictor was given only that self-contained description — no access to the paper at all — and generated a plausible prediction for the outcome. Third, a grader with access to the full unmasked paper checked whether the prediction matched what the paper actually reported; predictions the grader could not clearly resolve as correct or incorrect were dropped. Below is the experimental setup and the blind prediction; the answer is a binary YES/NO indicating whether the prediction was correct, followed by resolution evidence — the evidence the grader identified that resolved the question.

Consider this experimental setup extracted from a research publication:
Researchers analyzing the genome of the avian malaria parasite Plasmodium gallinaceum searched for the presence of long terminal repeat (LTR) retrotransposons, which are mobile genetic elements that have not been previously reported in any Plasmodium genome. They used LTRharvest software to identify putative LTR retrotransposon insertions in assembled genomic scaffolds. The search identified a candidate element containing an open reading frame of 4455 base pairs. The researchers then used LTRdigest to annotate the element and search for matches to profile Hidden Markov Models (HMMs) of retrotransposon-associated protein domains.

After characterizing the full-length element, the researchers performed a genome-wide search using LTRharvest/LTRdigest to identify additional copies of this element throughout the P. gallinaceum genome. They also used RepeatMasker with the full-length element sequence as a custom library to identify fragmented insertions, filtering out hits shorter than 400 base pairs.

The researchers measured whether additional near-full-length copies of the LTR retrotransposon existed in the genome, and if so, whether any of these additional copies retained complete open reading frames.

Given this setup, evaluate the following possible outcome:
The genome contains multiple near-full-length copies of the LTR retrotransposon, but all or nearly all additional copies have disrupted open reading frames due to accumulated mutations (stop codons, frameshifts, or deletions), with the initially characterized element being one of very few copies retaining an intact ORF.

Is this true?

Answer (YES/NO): YES